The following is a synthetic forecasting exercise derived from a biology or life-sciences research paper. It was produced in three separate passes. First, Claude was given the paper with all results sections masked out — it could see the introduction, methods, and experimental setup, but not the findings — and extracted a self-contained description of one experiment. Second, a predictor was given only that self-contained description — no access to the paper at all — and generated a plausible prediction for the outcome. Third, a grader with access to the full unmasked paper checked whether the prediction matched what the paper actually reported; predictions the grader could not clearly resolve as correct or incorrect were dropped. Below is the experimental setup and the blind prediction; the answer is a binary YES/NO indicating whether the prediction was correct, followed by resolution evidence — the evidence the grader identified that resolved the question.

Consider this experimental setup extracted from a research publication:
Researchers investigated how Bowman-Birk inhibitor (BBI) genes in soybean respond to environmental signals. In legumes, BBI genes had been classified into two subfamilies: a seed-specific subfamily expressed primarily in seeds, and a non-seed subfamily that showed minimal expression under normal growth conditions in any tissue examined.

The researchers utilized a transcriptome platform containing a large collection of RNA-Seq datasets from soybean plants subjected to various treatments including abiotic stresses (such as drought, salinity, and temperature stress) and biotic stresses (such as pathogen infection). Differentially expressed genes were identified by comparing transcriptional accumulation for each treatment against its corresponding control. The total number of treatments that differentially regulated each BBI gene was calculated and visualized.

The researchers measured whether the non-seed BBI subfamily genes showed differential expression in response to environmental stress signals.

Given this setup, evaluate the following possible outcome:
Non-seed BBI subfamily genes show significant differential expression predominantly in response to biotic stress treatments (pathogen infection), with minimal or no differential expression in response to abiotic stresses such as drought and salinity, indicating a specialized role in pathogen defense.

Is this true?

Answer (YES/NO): NO